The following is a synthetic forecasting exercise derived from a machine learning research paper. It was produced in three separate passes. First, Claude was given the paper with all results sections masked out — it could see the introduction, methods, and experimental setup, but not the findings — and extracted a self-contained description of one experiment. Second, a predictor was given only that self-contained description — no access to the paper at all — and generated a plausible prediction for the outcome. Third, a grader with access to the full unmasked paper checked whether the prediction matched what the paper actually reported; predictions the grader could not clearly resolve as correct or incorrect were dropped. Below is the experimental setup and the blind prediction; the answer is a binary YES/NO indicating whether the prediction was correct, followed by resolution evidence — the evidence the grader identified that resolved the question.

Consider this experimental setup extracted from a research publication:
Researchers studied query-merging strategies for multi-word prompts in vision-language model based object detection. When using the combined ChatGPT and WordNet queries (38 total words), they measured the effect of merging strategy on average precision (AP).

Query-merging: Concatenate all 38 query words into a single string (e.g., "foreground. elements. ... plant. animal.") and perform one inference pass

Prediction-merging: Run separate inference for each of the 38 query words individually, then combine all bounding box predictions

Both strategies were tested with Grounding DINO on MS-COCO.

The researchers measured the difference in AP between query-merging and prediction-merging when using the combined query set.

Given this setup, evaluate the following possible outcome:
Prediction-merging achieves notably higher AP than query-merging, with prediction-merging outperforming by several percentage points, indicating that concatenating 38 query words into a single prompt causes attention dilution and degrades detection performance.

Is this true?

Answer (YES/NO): YES